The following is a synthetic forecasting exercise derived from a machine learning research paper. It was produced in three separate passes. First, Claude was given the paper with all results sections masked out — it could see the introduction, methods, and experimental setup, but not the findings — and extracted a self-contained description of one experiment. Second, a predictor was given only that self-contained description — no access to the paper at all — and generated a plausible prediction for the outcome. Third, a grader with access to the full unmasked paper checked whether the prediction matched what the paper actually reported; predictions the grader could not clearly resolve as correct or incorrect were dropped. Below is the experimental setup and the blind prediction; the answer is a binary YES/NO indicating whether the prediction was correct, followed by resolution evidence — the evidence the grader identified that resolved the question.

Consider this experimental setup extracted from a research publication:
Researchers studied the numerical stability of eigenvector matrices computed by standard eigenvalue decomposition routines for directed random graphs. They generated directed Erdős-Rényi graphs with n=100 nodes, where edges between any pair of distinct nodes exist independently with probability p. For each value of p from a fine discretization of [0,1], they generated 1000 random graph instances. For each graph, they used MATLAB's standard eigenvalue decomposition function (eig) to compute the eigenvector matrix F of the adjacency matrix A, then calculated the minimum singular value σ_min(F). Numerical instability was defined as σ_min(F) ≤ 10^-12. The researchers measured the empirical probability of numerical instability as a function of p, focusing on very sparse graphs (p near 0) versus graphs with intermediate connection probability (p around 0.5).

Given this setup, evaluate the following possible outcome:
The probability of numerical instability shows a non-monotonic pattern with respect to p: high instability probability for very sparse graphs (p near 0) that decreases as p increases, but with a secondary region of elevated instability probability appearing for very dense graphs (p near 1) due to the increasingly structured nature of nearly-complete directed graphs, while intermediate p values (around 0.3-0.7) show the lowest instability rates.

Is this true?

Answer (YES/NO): YES